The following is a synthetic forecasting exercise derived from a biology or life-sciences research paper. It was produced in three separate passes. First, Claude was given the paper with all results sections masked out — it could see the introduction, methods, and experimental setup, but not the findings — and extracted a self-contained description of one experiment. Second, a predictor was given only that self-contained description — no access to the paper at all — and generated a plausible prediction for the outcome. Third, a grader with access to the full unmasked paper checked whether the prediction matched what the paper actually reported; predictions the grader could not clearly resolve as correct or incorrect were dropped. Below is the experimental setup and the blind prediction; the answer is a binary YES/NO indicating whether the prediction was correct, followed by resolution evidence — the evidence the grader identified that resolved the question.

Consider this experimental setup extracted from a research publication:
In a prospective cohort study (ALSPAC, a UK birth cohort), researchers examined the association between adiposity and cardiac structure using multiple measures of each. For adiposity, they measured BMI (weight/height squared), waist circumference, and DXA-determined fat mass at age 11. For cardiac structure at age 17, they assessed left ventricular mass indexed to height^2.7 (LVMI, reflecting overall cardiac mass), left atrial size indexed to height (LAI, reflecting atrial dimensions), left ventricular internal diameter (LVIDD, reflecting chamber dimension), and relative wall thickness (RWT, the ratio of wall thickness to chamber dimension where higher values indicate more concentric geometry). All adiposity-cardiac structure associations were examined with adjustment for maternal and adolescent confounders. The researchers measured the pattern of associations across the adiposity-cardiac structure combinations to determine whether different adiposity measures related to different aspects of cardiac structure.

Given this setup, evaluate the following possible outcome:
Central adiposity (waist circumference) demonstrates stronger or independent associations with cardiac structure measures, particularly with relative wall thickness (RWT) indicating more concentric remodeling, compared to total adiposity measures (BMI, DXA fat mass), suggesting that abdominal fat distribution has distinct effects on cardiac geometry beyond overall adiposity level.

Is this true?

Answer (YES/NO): NO